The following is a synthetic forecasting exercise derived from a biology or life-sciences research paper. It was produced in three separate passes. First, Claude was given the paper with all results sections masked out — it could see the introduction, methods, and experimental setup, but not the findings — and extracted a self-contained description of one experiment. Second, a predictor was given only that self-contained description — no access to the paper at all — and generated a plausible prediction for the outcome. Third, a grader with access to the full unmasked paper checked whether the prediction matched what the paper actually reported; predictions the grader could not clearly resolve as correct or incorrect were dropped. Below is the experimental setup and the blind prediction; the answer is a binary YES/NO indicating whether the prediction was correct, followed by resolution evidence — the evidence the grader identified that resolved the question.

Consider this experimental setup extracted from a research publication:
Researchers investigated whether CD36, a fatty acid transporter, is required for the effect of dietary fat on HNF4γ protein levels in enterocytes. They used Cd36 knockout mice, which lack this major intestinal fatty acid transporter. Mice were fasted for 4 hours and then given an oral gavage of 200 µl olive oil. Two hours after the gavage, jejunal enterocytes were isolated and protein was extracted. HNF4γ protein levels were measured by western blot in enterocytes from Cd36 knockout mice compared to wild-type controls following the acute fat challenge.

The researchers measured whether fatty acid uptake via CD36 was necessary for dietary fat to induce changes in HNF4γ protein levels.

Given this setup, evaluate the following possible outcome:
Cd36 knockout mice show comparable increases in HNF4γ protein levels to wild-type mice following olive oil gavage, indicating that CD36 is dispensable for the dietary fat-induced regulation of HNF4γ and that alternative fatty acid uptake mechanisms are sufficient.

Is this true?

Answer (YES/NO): NO